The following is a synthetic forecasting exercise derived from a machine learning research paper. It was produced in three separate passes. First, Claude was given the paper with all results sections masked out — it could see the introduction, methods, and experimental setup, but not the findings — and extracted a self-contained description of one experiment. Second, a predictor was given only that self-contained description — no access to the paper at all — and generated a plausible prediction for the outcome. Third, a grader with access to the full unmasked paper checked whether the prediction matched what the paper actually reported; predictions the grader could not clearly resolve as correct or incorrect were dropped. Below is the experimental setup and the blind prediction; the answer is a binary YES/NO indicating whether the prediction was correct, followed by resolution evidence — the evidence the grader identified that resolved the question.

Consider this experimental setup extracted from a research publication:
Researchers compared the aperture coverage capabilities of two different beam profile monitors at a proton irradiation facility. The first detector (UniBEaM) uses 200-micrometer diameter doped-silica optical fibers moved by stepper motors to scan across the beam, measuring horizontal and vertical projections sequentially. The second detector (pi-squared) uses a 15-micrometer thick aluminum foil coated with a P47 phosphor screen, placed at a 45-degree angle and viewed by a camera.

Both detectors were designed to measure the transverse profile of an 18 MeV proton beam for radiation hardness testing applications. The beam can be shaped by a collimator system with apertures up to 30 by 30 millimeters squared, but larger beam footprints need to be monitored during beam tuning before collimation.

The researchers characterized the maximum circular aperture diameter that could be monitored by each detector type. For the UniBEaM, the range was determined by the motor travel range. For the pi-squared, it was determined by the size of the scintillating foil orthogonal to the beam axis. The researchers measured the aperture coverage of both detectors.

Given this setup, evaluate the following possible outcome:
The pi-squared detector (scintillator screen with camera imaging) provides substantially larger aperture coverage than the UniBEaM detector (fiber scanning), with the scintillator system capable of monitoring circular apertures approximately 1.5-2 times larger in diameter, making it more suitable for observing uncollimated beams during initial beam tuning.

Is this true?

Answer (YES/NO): YES